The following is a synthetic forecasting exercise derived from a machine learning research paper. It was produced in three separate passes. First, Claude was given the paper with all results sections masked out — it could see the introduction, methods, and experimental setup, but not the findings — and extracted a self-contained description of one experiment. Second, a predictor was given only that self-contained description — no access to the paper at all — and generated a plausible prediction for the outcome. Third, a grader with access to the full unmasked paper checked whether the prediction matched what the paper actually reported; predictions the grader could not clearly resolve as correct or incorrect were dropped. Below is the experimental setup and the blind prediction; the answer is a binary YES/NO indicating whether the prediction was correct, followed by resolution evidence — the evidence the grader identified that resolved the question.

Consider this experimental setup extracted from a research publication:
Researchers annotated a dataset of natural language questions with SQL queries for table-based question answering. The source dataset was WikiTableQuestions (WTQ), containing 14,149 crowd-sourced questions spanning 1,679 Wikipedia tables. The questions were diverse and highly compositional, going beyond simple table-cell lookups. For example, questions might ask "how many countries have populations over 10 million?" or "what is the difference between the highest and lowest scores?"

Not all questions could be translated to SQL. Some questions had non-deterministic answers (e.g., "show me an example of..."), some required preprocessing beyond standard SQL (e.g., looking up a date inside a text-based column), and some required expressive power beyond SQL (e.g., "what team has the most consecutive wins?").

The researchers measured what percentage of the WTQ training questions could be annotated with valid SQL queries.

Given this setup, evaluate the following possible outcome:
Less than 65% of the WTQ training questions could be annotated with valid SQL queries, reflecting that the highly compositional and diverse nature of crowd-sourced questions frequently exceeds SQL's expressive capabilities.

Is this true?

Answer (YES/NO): NO